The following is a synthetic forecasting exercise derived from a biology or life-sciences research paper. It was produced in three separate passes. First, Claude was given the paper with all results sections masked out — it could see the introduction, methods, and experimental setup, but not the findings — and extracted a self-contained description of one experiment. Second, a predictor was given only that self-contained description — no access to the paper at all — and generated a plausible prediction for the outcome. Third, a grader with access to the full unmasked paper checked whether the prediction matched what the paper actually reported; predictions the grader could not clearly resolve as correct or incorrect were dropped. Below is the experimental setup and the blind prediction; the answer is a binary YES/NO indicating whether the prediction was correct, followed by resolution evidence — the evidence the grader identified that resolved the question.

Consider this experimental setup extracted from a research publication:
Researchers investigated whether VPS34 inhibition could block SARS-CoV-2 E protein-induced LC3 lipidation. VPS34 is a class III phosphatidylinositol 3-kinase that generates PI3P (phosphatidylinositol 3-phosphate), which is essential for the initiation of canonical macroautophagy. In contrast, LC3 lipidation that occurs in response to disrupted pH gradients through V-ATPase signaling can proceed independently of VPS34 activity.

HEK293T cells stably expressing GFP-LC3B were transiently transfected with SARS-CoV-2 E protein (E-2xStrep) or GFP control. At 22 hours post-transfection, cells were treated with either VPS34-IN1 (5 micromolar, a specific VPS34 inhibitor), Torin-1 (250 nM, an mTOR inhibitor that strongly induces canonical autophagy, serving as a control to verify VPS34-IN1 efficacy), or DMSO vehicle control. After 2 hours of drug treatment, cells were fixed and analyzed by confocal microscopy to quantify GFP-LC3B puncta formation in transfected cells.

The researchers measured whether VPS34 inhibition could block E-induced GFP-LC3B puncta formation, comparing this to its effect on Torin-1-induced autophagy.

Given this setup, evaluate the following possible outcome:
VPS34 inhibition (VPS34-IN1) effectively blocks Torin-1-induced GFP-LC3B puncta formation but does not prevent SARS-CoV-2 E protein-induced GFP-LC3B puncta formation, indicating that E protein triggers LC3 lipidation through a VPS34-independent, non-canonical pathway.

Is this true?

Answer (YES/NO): YES